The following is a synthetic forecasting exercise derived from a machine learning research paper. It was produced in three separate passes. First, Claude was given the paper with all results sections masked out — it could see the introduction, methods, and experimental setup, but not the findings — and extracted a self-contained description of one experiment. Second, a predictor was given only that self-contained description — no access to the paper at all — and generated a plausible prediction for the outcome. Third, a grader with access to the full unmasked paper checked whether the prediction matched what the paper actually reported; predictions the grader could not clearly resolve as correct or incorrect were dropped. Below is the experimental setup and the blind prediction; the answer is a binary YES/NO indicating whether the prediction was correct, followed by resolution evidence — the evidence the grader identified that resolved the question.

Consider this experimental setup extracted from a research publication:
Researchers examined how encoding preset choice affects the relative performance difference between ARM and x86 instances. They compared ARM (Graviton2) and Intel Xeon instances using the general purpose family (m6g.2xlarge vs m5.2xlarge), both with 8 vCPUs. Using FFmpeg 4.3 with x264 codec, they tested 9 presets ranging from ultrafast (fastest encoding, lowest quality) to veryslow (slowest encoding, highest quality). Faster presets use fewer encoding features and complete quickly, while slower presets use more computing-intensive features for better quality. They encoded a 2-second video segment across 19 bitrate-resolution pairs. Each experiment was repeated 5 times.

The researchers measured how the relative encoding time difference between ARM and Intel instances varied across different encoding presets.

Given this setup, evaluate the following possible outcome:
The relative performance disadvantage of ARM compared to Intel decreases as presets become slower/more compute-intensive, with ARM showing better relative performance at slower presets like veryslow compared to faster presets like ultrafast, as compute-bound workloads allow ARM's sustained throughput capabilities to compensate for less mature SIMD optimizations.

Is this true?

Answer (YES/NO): NO